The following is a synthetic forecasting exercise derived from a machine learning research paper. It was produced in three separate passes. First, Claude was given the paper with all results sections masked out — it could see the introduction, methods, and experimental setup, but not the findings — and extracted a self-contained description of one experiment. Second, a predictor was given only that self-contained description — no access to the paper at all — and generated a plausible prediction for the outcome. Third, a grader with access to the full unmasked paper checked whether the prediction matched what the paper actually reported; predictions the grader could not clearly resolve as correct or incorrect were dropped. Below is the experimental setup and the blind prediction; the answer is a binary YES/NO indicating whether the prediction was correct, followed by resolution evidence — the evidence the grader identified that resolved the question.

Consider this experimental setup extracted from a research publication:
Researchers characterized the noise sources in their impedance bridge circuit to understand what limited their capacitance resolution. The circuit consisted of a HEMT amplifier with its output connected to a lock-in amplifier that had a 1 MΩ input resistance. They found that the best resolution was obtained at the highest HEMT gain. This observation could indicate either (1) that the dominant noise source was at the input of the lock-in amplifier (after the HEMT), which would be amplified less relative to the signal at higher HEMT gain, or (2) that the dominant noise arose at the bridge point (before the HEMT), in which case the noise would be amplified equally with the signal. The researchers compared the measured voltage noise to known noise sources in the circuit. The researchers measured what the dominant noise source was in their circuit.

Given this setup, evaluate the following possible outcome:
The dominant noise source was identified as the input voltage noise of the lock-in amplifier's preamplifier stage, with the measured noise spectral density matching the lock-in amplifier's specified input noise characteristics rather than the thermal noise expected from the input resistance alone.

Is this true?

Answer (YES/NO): NO